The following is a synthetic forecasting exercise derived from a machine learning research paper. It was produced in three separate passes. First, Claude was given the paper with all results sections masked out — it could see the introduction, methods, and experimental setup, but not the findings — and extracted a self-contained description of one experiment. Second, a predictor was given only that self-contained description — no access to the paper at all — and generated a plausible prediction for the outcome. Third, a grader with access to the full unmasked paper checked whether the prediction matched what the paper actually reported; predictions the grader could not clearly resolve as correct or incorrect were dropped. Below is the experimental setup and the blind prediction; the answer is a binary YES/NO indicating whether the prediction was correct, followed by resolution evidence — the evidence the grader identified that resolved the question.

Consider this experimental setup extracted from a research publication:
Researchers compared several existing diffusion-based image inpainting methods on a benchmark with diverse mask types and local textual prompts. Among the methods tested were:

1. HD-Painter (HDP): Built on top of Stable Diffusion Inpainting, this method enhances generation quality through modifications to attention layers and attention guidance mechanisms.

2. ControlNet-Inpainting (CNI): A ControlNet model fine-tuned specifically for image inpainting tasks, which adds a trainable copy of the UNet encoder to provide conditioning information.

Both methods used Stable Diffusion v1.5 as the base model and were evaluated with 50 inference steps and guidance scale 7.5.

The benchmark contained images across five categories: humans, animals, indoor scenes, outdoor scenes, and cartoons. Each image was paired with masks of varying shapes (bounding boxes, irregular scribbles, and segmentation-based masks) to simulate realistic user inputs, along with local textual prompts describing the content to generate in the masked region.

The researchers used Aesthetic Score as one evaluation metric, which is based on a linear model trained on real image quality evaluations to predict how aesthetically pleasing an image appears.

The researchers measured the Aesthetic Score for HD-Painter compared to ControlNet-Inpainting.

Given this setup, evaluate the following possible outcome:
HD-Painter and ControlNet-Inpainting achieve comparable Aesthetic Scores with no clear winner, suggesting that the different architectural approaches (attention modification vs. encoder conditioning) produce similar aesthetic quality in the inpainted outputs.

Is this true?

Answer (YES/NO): NO